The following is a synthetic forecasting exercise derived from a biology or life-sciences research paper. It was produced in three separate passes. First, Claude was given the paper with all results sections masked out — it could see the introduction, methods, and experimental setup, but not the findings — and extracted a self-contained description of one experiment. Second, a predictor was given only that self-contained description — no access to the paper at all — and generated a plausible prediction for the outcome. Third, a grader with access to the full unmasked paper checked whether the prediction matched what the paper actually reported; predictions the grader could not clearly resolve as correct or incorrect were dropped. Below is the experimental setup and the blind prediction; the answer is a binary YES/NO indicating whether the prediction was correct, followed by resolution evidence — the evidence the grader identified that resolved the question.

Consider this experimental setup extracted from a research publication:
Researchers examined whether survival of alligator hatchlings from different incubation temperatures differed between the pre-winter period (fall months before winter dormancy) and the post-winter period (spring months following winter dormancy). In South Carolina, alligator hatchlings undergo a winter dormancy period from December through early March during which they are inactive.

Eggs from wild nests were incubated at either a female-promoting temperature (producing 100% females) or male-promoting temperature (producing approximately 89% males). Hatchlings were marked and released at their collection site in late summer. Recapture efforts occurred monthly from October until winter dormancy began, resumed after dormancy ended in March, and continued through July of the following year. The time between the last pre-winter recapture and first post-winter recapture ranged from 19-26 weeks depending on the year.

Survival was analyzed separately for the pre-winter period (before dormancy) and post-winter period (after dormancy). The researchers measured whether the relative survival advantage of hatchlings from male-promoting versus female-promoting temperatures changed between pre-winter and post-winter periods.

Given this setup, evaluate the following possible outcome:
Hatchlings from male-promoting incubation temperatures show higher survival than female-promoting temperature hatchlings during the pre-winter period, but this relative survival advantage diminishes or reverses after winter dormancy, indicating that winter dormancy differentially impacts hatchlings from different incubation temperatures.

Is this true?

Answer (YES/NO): NO